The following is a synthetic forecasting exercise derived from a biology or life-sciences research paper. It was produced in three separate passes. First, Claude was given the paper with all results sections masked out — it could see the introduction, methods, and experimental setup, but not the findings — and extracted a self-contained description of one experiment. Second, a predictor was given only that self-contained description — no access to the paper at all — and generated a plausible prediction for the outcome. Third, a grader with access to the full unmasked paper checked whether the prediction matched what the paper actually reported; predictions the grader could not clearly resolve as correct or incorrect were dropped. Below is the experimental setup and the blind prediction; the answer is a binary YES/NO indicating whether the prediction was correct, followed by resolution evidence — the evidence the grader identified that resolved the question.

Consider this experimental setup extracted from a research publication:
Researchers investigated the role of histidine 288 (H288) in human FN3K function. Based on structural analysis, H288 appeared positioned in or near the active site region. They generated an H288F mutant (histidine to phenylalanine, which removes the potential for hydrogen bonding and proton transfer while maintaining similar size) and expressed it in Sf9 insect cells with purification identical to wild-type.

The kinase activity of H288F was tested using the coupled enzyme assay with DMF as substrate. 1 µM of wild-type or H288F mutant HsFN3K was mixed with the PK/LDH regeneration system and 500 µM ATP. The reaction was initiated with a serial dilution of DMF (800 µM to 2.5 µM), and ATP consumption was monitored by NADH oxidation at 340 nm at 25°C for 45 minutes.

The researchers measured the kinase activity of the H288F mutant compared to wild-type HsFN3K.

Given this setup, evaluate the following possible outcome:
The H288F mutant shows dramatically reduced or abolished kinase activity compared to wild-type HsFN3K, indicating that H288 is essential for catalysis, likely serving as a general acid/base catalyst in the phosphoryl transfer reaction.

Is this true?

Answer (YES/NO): NO